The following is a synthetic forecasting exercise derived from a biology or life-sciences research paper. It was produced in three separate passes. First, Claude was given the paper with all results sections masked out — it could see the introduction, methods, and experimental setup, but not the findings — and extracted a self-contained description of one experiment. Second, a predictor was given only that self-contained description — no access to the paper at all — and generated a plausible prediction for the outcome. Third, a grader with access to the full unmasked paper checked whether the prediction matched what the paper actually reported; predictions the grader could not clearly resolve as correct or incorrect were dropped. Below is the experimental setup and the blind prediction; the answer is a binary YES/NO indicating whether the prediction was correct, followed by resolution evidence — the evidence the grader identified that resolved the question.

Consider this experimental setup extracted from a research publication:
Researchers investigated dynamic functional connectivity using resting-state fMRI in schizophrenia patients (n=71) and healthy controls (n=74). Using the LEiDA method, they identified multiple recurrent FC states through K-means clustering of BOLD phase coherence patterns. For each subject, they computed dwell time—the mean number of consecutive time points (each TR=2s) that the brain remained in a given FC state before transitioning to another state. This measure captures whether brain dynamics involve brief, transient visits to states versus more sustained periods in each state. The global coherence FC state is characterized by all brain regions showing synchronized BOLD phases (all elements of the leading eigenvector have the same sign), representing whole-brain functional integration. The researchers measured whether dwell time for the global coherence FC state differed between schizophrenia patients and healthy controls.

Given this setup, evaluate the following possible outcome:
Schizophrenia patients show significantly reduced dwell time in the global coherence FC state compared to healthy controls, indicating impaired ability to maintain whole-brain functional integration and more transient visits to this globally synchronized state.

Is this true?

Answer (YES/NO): YES